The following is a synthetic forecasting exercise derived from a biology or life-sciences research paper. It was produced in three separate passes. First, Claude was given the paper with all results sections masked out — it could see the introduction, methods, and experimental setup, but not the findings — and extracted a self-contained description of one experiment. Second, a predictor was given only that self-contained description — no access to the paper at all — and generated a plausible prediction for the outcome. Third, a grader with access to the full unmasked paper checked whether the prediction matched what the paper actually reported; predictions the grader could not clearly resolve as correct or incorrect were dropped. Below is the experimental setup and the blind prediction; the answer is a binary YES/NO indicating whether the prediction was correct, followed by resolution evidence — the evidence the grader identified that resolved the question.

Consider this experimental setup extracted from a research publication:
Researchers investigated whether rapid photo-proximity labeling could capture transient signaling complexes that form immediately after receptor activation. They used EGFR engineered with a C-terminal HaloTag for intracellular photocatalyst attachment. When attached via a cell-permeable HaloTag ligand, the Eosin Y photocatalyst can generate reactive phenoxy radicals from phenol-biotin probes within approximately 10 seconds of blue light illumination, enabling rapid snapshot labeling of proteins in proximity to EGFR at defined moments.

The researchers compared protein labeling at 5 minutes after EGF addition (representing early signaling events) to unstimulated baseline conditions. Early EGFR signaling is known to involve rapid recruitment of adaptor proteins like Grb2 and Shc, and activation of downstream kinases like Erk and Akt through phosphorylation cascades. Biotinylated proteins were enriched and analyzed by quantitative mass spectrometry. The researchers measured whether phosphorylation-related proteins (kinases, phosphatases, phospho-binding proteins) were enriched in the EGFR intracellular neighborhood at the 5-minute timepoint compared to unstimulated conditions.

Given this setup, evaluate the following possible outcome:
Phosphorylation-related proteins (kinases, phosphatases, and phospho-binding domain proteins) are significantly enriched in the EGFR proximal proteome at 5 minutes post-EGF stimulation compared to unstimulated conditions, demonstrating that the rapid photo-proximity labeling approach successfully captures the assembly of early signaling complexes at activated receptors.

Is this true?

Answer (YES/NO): YES